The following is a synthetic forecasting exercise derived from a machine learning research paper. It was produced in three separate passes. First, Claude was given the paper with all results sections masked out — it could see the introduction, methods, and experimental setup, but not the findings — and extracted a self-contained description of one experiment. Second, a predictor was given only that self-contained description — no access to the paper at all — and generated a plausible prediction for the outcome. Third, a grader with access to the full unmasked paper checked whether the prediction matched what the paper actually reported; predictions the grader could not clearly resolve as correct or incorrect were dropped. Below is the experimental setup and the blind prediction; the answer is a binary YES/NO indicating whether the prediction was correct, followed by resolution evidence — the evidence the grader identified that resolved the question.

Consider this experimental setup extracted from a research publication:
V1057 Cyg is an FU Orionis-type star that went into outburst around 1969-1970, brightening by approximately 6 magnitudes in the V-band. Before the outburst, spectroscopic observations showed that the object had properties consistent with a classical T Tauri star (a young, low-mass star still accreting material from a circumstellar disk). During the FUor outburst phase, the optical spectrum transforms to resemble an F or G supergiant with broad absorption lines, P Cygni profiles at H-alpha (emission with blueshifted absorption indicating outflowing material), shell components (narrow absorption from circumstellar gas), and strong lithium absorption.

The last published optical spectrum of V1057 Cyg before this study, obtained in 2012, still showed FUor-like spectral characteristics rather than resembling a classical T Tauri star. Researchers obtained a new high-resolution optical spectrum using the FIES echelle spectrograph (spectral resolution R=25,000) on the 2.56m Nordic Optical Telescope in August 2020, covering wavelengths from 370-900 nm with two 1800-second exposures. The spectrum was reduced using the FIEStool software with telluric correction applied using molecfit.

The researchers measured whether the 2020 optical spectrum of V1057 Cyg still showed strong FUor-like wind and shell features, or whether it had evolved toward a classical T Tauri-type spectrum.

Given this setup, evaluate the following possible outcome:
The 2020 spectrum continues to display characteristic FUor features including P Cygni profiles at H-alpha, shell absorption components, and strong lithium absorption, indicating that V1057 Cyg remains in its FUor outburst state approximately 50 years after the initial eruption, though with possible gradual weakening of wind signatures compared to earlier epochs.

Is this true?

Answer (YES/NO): YES